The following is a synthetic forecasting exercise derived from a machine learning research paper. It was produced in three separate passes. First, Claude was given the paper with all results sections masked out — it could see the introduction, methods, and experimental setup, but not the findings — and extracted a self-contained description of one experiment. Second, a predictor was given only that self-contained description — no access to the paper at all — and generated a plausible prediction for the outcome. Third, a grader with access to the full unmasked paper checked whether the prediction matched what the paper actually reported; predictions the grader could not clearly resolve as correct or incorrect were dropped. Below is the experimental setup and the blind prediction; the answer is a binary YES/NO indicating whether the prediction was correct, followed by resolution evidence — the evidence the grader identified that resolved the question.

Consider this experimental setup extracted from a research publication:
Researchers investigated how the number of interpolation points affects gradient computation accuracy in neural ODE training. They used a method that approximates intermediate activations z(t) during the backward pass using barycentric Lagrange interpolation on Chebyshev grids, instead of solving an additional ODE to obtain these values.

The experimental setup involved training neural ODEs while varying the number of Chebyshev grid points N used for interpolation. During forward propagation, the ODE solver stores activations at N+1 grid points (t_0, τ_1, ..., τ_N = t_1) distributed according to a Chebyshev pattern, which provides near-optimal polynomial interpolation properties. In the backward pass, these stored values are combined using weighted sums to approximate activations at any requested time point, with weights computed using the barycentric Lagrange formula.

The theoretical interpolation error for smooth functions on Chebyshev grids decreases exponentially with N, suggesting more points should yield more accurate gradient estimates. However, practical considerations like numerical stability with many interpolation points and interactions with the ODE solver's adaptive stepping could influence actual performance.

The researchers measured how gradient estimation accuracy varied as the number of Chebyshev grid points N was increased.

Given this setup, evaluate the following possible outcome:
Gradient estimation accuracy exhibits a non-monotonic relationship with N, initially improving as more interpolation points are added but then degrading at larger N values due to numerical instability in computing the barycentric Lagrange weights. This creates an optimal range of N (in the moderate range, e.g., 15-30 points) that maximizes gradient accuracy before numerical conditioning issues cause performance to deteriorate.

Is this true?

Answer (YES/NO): NO